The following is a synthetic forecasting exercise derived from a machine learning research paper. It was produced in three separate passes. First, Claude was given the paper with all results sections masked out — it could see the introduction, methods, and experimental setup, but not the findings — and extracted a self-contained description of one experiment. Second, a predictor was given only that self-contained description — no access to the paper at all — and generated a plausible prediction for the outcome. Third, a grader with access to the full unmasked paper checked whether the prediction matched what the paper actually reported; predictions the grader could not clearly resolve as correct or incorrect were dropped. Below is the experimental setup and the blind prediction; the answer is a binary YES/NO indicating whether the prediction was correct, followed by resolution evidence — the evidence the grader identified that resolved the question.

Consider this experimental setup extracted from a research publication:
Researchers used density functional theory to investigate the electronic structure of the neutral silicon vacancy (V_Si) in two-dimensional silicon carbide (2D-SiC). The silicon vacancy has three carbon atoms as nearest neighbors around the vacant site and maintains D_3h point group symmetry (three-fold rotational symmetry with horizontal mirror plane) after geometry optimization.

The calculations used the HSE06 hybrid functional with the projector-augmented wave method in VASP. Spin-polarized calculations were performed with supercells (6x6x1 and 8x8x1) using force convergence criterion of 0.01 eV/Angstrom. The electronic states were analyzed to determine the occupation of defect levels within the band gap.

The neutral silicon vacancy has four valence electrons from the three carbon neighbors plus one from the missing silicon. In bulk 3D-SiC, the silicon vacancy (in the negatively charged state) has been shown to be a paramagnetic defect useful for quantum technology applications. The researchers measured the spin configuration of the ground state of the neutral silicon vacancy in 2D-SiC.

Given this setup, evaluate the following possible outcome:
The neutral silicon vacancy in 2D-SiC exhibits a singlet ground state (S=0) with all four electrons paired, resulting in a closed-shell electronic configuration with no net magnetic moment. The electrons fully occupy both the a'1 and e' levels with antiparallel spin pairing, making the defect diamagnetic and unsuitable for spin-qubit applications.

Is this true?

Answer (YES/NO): NO